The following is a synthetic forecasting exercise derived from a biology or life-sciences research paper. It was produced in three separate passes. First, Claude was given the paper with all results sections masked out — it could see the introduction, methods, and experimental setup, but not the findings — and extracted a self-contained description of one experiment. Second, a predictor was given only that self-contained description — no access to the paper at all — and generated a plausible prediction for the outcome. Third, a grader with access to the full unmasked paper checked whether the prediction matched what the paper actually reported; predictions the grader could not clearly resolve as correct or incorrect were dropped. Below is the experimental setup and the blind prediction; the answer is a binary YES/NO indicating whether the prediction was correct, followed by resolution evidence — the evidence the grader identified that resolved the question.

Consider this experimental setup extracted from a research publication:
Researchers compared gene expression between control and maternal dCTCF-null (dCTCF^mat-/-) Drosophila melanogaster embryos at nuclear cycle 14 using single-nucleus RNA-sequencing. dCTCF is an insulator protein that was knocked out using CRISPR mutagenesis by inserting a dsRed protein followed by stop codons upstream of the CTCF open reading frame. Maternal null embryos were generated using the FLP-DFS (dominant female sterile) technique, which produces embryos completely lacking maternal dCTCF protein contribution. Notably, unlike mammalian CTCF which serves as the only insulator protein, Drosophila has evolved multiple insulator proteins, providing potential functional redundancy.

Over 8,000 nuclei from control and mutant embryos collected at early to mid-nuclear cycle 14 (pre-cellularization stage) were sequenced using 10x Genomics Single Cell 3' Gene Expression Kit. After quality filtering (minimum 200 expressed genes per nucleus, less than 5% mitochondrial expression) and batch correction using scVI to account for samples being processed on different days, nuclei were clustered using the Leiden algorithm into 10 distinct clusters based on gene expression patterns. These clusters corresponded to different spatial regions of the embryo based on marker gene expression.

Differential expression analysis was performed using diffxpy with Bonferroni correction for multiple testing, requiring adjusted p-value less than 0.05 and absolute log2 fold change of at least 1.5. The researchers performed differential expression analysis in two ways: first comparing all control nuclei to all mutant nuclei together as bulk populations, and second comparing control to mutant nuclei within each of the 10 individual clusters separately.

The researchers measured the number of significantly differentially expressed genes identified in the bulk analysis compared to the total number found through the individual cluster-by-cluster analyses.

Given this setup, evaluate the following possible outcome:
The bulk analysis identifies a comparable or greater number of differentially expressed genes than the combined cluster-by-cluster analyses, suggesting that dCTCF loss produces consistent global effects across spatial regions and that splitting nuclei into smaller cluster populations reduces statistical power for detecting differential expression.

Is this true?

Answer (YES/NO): NO